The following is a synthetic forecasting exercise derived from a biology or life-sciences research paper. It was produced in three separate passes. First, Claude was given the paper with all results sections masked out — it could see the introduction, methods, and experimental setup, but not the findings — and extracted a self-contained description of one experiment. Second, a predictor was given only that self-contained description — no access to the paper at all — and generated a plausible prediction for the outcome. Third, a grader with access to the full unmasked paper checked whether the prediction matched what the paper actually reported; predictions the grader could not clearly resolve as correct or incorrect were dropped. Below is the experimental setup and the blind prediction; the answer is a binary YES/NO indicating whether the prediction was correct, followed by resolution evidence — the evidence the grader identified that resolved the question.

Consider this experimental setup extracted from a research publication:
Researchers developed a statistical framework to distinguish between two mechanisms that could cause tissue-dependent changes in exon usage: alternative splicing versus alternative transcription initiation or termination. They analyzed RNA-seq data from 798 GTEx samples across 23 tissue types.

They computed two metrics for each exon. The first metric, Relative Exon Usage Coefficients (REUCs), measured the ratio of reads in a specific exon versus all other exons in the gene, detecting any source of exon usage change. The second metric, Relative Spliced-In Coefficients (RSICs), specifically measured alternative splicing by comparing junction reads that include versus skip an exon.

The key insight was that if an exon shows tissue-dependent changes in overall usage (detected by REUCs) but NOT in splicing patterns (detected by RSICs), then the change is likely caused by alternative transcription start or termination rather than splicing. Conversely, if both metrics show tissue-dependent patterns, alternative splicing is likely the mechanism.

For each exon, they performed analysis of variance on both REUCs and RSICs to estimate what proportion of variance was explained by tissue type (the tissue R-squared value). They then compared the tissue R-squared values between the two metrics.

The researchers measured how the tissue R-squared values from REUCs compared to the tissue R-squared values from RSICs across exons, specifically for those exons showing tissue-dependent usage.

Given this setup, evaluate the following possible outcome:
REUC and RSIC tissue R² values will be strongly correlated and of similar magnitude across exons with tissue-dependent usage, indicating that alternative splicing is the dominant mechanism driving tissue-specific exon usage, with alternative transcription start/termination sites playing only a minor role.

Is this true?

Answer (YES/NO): NO